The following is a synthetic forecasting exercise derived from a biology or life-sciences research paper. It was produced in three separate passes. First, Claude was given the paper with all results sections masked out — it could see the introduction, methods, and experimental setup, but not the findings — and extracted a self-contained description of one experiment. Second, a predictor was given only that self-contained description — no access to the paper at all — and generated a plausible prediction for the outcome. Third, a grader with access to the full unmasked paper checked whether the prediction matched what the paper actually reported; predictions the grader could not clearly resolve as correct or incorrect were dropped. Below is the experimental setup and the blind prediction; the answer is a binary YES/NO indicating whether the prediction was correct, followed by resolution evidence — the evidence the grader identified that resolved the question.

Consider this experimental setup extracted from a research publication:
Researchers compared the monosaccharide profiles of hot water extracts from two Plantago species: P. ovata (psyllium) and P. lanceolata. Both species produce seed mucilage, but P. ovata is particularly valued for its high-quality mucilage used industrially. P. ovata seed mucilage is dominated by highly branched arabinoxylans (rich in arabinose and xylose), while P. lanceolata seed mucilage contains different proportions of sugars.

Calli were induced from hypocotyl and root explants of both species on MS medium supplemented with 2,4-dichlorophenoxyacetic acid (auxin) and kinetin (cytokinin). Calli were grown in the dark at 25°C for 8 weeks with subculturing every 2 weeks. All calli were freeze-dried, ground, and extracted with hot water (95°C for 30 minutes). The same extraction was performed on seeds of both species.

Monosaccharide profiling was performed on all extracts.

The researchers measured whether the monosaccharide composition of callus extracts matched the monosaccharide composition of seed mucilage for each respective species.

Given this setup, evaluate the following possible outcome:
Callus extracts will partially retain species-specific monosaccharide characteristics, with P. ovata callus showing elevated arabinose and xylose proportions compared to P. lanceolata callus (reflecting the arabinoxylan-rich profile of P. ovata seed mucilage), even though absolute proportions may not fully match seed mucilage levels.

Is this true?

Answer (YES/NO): NO